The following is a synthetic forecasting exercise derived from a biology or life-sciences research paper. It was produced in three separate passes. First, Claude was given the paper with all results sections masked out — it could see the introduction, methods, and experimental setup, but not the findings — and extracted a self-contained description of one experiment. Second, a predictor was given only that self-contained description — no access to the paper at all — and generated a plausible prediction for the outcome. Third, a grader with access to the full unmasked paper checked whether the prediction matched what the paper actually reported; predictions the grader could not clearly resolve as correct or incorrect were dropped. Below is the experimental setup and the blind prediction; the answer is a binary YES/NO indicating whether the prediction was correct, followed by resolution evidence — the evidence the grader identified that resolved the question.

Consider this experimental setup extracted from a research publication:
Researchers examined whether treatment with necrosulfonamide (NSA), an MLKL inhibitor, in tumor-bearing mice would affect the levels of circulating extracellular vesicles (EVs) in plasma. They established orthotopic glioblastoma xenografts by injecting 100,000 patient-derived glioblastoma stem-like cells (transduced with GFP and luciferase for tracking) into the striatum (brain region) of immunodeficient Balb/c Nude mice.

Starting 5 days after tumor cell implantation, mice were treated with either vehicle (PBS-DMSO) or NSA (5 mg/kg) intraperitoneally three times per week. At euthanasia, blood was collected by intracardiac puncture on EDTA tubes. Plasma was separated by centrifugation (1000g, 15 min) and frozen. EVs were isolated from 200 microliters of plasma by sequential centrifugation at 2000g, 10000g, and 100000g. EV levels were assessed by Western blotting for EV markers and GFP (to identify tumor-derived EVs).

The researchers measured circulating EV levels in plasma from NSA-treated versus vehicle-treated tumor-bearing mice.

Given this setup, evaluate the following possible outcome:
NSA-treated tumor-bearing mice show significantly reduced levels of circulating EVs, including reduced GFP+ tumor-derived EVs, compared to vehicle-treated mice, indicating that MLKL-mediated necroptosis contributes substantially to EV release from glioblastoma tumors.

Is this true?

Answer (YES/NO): NO